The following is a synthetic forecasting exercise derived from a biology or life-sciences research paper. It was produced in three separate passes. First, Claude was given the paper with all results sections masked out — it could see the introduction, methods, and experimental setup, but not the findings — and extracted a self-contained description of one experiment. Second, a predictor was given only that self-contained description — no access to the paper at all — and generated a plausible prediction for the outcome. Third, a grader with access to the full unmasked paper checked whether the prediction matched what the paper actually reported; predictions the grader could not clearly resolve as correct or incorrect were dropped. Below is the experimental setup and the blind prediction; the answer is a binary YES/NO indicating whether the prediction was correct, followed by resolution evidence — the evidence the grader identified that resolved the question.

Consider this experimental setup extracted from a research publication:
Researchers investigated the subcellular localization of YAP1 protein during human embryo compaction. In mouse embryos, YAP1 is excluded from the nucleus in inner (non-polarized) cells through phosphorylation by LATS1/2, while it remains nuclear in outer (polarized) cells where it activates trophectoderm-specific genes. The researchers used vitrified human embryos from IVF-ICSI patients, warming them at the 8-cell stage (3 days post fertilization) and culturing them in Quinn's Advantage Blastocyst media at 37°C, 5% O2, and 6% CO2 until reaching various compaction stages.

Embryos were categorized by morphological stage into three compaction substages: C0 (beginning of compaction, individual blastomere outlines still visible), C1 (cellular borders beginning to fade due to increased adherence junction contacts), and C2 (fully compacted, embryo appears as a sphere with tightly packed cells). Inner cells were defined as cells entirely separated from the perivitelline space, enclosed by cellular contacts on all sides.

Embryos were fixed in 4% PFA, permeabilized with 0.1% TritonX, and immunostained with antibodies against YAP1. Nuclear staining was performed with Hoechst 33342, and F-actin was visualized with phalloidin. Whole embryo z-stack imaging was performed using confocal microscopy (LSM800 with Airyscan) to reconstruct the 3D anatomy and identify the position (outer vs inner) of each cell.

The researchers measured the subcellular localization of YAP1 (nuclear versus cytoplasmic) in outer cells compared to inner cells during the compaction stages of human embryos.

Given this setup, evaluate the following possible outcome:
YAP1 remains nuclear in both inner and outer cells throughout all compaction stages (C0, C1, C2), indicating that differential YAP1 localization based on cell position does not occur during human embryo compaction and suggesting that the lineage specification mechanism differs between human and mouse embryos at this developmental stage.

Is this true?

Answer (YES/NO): NO